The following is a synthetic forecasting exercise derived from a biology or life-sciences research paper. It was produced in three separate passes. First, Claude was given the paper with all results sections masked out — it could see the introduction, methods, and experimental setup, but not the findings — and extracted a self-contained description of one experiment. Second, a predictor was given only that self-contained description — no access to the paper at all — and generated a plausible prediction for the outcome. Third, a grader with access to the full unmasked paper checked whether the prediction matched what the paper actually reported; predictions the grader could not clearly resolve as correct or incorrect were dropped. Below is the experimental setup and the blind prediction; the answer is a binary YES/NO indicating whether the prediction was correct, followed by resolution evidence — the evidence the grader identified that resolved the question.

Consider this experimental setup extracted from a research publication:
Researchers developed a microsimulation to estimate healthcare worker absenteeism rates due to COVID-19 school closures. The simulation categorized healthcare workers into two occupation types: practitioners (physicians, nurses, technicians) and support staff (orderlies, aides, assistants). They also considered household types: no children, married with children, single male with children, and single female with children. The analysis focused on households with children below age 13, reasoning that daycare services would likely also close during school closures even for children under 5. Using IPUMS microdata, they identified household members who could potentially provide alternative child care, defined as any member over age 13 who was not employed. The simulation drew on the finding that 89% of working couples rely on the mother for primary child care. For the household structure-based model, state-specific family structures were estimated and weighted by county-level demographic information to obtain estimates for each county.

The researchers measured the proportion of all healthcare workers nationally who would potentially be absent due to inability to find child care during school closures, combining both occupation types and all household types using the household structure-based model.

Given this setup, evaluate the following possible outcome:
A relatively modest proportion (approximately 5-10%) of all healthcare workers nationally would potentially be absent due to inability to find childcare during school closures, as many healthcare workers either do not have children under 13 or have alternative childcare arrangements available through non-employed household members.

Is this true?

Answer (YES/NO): YES